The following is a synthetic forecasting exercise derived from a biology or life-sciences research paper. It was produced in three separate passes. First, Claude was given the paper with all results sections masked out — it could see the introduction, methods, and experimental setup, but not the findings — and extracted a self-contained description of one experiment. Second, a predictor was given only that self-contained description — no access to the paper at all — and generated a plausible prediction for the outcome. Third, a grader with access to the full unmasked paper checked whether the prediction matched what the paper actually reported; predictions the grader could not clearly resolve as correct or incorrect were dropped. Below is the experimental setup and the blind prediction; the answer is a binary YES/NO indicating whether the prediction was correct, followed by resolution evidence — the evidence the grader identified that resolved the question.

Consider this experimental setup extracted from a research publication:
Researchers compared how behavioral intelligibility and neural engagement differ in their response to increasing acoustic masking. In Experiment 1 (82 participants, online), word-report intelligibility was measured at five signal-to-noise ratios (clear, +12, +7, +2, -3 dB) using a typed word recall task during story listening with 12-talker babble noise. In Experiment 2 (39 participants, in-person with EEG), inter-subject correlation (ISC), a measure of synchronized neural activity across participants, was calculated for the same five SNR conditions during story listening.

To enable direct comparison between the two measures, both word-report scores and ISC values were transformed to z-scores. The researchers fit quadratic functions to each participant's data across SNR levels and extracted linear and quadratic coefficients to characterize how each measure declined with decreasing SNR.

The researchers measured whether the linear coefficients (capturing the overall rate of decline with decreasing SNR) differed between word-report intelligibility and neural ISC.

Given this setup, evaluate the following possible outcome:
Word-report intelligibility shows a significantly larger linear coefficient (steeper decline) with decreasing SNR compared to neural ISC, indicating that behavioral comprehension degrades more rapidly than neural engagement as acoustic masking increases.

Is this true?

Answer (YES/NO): YES